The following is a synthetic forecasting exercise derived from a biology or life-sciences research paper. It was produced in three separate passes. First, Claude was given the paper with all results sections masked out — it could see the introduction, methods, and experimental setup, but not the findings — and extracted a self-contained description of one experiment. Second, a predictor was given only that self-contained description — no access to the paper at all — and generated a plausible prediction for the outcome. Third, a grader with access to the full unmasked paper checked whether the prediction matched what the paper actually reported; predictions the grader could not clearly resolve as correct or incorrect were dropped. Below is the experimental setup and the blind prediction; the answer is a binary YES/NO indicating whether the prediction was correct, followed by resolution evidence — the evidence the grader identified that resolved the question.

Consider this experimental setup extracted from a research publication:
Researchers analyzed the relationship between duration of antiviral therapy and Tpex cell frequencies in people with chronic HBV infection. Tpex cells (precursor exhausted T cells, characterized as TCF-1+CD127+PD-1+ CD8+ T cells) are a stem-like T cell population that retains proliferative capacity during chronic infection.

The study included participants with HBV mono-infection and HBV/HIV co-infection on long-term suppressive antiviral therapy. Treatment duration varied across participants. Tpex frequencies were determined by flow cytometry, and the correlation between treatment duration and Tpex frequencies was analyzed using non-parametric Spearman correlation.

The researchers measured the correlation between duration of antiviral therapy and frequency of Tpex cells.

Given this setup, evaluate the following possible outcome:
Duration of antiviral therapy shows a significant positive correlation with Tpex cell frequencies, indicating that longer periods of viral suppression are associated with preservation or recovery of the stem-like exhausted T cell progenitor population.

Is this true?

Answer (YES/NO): YES